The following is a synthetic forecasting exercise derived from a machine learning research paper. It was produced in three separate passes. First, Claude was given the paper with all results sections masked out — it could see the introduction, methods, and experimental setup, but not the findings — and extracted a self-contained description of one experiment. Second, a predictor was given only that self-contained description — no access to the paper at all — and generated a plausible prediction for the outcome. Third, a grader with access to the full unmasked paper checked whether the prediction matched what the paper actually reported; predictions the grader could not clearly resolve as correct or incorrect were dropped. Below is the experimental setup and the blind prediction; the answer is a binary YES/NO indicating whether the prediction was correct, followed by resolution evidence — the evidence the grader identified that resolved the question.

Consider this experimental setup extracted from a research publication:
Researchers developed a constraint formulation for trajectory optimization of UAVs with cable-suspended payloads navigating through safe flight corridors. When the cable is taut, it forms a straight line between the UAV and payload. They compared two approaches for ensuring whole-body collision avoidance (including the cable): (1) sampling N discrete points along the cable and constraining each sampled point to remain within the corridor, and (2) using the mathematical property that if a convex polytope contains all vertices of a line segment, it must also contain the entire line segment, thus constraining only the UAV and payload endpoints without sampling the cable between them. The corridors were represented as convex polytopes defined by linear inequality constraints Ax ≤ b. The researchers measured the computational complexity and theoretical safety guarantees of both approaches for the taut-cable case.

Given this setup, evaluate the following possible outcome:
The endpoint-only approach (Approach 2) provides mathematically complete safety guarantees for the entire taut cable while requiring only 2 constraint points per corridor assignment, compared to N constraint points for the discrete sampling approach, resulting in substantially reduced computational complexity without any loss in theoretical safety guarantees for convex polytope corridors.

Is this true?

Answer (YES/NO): YES